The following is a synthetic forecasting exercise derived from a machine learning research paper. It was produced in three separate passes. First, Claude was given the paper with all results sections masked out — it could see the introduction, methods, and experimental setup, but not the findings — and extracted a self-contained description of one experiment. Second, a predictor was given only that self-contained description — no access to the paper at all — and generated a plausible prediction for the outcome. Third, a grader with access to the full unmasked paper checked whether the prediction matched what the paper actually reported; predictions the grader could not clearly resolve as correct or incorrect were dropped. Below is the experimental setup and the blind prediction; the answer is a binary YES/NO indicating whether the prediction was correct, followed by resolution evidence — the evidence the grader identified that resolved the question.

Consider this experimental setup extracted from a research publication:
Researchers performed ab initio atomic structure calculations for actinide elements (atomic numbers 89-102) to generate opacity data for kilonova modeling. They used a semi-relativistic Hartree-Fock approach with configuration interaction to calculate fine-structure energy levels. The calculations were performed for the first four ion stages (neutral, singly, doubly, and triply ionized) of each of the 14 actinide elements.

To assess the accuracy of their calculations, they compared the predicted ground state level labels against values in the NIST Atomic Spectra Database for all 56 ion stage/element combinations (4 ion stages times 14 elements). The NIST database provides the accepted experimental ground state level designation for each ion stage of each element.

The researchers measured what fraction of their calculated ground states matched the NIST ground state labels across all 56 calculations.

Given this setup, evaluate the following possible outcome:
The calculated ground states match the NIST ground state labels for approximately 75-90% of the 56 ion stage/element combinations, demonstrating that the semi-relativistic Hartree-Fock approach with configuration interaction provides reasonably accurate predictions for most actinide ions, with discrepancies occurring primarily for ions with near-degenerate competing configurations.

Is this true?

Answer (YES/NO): YES